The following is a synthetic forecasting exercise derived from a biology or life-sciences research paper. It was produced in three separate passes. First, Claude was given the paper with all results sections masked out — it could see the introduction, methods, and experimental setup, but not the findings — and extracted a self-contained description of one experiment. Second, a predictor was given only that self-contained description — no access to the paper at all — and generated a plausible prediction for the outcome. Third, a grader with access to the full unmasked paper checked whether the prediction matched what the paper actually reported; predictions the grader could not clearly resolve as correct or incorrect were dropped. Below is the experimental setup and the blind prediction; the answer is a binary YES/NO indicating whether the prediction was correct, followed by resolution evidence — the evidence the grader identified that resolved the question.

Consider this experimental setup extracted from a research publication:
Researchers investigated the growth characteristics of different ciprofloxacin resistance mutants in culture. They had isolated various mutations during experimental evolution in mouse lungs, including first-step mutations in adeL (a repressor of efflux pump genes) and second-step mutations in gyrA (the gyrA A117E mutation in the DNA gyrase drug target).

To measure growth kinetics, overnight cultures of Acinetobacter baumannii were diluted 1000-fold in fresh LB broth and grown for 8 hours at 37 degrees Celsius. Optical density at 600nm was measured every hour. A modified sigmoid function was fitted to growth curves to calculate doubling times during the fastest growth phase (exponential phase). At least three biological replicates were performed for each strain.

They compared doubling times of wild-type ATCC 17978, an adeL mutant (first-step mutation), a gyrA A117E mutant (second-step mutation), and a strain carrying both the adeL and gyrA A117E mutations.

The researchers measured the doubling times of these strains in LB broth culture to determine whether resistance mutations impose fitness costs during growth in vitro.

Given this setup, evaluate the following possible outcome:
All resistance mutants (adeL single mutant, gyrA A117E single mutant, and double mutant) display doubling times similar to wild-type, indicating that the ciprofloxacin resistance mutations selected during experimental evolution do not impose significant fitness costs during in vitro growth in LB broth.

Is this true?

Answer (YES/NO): NO